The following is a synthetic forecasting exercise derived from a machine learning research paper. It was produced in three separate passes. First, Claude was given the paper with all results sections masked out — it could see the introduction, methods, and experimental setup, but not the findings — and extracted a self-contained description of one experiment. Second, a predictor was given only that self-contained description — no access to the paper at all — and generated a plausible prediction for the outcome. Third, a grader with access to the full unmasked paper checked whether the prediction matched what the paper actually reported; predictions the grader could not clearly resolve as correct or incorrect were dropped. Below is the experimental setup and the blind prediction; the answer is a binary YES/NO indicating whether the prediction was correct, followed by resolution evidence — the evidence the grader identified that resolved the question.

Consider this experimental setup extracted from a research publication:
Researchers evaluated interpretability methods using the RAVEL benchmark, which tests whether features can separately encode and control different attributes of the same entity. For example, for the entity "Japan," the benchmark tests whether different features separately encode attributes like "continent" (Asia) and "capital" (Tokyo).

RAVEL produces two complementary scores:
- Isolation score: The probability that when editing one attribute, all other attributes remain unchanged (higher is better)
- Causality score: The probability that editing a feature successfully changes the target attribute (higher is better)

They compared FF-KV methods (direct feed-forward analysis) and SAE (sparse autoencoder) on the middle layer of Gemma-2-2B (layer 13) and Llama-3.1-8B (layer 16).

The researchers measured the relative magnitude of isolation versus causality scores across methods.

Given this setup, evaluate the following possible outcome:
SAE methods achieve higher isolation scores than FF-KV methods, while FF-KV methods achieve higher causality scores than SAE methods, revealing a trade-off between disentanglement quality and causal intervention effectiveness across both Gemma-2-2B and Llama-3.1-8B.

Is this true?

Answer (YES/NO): NO